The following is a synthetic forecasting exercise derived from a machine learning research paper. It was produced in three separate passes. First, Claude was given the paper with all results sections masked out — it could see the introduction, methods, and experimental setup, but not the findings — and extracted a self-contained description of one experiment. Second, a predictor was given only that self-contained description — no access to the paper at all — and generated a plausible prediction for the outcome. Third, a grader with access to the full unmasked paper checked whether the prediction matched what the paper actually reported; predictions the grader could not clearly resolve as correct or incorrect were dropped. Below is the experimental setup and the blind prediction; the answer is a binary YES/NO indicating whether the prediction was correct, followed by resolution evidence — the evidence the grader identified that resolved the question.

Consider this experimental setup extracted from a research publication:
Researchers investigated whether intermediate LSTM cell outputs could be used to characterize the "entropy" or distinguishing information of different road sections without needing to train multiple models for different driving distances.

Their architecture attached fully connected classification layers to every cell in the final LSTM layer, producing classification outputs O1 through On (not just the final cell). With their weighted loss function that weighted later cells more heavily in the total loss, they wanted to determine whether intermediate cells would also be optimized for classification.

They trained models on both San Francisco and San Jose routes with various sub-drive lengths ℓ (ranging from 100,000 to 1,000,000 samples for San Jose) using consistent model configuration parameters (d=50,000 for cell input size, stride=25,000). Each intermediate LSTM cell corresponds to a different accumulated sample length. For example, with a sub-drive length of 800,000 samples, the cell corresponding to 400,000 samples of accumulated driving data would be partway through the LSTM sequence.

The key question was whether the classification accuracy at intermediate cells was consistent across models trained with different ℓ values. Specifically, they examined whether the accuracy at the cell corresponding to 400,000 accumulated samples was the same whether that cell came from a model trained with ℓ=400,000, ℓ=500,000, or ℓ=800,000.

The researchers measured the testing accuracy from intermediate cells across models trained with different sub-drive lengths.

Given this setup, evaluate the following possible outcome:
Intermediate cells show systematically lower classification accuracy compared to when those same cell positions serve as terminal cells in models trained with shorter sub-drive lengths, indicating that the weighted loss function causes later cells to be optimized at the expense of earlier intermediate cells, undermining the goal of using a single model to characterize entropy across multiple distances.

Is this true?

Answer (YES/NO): NO